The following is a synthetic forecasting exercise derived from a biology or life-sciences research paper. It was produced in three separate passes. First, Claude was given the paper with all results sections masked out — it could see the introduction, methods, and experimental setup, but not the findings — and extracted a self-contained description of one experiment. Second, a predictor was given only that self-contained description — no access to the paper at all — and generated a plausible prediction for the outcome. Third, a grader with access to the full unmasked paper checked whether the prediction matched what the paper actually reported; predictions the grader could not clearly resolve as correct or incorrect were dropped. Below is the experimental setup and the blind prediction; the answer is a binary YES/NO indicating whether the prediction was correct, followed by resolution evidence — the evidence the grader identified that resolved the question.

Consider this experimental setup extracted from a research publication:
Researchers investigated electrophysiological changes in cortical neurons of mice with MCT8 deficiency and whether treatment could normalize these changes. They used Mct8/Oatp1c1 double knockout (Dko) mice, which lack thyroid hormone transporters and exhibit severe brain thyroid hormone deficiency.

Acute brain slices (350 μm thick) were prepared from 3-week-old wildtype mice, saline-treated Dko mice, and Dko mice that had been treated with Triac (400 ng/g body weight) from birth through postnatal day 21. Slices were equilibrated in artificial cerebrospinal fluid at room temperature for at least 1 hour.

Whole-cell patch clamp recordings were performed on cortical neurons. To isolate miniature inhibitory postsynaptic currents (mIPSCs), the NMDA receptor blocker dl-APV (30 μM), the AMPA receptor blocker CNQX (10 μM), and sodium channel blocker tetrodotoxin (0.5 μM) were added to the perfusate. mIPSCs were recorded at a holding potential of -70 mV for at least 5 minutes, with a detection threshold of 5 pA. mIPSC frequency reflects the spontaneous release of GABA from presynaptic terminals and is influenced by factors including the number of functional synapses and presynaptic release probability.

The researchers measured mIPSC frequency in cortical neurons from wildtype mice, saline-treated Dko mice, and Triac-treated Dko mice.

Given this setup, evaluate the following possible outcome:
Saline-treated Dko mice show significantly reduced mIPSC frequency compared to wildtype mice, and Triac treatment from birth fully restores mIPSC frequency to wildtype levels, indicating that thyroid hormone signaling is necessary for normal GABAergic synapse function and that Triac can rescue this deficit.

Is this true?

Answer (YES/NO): NO